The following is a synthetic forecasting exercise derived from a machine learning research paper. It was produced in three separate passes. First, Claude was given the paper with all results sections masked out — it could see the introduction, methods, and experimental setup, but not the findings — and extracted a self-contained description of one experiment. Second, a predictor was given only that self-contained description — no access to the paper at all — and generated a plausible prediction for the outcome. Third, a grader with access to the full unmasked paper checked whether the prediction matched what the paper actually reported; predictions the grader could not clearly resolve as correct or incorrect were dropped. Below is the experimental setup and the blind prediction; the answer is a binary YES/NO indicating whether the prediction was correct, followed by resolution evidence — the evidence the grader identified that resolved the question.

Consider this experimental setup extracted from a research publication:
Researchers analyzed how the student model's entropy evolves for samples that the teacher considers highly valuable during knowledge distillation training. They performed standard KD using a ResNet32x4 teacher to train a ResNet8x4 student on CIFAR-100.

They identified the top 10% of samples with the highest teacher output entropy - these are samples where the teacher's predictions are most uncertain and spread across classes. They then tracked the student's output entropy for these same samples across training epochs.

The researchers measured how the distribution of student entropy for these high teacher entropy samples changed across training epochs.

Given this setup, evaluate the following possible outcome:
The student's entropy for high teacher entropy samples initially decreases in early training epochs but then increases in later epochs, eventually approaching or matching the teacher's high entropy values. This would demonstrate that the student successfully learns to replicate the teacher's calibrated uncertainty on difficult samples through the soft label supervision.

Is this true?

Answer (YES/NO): NO